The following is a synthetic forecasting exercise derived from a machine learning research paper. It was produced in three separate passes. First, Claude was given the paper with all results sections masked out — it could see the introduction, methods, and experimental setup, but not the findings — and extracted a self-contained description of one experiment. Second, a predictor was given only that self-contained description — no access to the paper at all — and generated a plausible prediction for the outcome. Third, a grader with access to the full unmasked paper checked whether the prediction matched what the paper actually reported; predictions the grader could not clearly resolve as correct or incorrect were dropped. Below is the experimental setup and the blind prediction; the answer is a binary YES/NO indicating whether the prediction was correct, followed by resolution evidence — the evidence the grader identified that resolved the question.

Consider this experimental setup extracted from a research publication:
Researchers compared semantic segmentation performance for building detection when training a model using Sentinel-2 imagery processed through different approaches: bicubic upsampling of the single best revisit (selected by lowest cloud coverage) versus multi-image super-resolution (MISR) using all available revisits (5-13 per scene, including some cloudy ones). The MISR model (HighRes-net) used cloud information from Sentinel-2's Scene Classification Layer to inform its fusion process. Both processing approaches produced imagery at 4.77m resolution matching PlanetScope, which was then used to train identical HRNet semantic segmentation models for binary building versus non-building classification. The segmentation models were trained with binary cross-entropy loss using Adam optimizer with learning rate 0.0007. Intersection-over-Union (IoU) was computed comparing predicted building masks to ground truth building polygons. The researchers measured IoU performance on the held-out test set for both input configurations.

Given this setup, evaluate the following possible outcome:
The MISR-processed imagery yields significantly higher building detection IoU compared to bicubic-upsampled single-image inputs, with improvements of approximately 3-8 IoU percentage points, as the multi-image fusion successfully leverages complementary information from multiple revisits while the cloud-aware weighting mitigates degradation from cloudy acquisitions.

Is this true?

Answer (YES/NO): NO